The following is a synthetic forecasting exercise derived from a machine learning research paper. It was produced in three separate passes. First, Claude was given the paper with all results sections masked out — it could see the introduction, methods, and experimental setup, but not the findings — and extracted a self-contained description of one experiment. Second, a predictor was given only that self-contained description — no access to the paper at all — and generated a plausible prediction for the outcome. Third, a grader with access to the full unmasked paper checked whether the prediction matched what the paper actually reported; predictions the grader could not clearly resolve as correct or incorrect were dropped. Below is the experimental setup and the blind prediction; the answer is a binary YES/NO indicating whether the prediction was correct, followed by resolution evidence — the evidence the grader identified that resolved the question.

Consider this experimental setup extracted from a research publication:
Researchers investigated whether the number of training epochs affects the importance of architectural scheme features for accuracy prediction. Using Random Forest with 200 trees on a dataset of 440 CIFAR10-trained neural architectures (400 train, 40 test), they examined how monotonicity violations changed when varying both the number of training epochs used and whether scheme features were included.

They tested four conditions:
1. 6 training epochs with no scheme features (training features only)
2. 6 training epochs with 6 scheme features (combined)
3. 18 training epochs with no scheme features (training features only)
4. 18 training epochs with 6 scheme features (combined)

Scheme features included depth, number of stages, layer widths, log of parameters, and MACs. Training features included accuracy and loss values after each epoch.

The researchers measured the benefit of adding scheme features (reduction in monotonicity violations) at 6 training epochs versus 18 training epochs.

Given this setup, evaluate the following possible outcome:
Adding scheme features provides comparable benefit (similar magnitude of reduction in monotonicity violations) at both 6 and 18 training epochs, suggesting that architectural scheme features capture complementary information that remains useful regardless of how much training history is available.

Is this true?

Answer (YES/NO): NO